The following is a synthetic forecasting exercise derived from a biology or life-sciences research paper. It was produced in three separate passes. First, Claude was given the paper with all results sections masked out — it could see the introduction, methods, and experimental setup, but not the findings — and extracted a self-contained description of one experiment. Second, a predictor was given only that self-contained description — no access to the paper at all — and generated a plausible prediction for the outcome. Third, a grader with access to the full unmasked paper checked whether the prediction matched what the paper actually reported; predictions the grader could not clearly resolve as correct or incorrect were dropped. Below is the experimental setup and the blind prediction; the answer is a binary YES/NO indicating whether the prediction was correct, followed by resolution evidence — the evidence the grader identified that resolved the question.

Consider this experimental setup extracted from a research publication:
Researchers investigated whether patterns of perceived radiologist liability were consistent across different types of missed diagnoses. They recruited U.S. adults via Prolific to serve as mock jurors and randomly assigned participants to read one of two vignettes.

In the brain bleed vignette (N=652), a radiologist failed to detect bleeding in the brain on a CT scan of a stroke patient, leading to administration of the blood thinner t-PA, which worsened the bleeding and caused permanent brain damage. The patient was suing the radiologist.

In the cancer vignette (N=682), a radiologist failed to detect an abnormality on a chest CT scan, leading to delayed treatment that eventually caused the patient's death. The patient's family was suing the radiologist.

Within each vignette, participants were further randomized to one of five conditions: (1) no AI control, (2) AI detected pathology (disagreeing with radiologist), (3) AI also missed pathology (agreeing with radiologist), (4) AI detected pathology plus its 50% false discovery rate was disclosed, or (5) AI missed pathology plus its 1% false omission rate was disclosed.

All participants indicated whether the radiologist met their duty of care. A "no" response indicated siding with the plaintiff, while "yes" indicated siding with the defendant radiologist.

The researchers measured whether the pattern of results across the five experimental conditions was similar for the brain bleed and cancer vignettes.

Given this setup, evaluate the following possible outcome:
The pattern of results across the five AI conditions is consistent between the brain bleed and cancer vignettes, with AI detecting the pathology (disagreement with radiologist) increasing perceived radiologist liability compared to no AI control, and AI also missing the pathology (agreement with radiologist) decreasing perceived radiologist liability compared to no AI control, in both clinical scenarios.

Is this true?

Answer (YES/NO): NO